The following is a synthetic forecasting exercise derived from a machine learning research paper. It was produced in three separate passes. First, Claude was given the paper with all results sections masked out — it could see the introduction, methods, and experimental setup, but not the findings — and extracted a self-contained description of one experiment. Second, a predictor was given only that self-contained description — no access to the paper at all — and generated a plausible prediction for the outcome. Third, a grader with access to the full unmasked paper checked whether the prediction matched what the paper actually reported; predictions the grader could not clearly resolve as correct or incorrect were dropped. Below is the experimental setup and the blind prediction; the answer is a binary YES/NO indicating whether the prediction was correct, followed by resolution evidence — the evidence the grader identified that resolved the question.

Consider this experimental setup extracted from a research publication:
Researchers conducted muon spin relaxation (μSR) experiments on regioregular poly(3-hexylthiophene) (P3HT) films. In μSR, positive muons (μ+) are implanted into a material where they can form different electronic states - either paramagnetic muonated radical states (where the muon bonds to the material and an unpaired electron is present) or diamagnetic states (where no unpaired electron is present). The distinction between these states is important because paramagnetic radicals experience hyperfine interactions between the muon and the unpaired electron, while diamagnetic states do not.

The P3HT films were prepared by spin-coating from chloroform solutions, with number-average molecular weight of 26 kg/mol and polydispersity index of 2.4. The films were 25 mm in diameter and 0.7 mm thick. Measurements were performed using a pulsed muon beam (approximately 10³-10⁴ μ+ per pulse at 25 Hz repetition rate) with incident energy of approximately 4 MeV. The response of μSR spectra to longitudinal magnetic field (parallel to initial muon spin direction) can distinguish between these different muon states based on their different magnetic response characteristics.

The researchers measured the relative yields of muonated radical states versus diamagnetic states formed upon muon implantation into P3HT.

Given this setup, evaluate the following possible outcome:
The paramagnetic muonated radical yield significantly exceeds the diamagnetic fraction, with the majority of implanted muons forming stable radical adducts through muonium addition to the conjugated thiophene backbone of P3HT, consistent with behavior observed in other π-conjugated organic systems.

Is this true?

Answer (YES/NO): NO